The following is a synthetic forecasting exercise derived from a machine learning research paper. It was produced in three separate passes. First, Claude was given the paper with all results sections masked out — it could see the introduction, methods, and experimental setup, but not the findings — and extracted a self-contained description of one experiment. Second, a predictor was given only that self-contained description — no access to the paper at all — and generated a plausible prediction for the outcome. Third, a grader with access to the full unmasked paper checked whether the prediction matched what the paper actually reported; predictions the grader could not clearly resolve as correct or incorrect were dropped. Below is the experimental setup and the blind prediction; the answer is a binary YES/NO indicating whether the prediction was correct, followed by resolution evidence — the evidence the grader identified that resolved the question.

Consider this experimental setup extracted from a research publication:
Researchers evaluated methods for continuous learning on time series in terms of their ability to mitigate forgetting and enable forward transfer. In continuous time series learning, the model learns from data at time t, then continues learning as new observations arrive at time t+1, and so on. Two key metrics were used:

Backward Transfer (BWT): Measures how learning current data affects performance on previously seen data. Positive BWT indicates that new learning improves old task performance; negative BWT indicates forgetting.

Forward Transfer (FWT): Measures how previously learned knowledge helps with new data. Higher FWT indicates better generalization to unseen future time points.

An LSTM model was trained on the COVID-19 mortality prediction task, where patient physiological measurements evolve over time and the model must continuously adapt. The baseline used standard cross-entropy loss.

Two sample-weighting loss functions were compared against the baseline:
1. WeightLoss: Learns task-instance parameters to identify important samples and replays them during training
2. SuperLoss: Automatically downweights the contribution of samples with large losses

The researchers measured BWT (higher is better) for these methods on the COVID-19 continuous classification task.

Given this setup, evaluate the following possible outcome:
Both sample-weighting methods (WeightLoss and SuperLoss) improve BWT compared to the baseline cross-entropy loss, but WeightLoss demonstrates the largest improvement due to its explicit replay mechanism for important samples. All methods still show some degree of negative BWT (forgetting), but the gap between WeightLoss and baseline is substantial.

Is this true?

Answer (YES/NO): NO